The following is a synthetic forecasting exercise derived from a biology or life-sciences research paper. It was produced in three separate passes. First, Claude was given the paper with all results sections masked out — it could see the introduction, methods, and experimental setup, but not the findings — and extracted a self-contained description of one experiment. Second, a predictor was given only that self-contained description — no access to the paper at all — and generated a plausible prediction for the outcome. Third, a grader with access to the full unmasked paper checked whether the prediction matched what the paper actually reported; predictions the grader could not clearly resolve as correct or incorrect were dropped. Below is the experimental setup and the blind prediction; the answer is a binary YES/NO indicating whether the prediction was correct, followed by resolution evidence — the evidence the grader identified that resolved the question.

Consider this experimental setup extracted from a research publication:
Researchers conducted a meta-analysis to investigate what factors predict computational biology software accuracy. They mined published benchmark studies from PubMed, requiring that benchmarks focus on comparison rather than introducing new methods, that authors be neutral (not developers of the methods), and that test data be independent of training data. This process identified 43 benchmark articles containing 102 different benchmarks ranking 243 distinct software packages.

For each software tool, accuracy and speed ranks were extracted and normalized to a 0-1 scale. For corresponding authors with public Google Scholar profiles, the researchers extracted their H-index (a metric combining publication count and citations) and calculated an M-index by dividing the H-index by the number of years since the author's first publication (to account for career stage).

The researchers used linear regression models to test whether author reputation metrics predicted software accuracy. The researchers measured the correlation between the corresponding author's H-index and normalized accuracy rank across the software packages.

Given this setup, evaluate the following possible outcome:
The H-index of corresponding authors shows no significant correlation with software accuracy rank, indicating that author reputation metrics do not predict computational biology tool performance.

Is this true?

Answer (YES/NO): YES